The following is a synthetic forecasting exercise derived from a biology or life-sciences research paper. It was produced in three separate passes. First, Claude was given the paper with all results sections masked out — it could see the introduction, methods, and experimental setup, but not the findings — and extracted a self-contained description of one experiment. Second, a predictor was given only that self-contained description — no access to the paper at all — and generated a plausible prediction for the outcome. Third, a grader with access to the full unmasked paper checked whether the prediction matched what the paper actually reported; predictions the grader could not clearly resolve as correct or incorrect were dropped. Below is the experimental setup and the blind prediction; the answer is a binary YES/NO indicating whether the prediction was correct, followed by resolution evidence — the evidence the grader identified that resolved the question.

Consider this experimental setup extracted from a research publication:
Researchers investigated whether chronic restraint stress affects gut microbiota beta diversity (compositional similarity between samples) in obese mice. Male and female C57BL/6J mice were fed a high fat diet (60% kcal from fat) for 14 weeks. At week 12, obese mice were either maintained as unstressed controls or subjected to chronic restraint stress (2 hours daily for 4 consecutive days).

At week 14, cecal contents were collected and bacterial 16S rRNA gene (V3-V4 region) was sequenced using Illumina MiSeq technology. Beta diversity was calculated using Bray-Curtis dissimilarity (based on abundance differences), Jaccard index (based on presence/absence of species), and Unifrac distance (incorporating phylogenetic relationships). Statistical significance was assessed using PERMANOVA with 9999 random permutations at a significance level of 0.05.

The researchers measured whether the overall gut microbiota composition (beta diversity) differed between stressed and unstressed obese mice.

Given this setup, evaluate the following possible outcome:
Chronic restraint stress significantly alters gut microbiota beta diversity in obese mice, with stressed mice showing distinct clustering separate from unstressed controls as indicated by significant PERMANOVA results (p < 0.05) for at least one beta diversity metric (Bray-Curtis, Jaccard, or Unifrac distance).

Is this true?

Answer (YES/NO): YES